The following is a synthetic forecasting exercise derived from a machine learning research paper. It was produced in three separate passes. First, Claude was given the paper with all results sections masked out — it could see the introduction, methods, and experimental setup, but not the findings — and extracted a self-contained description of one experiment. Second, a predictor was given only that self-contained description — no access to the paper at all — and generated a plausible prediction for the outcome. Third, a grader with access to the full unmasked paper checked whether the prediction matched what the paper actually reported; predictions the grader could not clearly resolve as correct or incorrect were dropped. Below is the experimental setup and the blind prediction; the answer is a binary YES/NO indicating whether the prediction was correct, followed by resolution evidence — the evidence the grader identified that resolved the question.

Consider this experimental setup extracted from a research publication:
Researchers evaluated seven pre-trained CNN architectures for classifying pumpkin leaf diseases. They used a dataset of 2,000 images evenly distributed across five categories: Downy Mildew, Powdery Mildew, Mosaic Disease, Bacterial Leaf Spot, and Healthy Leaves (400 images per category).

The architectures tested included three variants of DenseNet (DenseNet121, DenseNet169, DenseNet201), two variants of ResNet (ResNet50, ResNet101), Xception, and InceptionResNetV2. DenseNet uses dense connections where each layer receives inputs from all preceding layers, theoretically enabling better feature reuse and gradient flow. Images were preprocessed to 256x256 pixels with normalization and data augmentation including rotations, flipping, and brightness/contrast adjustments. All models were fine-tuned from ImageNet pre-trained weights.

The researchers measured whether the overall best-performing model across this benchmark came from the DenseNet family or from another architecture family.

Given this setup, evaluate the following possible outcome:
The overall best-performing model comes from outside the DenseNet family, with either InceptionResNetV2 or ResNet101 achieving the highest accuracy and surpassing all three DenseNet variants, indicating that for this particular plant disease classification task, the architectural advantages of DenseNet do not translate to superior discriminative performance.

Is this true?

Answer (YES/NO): NO